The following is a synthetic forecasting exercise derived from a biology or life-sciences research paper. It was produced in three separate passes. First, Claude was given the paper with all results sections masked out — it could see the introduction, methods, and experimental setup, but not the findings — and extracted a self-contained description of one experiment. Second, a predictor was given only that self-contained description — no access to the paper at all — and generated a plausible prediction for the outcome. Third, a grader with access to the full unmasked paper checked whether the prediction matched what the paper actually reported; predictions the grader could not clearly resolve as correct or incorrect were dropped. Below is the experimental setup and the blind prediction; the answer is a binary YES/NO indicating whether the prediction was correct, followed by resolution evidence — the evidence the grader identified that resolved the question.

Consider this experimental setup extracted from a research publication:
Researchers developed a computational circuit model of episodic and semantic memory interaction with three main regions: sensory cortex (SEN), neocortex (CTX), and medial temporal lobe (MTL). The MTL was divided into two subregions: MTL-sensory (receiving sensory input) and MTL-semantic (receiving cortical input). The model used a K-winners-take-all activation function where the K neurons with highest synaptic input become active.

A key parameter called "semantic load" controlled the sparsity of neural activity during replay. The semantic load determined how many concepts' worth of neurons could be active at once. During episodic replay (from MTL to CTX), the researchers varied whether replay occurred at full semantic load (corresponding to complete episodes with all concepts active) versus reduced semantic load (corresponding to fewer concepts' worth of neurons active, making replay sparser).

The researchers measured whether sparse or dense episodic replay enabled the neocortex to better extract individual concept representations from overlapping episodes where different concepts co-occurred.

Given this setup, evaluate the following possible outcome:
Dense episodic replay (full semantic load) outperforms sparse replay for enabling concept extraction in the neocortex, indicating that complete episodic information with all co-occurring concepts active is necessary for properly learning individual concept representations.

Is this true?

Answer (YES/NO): NO